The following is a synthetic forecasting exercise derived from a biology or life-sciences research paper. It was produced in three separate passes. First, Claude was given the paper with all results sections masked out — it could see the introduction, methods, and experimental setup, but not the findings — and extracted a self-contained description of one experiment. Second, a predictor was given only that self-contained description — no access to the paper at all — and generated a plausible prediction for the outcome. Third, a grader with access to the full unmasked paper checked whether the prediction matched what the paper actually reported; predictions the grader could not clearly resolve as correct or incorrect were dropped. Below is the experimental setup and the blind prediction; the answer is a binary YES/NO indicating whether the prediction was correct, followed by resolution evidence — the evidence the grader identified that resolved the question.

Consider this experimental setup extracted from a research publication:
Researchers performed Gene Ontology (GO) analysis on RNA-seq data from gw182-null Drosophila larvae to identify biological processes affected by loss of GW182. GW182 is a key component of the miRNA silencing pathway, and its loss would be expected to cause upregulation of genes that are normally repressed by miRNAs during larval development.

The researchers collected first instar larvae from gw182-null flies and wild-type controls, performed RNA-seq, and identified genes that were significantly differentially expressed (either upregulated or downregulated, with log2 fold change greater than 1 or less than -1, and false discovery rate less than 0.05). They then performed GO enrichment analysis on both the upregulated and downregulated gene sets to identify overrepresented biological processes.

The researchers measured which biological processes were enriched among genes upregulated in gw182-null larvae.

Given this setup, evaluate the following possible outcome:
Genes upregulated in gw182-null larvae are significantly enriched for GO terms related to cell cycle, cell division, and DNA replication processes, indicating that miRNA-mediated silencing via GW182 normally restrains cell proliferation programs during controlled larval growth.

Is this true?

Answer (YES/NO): NO